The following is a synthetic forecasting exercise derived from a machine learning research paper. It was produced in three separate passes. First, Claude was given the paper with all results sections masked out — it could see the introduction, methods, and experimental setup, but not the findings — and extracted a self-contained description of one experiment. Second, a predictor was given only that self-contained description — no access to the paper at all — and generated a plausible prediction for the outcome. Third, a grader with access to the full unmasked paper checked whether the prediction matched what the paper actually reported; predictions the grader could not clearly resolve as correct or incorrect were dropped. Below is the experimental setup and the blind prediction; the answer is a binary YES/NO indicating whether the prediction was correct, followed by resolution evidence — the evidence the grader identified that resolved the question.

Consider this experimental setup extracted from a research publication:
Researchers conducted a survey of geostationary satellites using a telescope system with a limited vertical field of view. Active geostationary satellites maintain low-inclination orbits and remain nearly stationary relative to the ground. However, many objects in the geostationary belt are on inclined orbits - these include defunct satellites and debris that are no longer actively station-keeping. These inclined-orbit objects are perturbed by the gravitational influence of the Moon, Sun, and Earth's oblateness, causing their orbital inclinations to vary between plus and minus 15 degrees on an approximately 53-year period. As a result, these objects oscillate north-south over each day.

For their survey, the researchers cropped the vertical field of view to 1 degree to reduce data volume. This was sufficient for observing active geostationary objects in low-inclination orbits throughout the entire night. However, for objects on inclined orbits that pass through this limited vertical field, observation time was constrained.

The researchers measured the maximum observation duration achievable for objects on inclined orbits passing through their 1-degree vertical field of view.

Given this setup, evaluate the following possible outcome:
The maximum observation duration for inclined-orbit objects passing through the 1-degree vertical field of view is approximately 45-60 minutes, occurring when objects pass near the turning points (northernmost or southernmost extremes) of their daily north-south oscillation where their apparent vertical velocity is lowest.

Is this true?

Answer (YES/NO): NO